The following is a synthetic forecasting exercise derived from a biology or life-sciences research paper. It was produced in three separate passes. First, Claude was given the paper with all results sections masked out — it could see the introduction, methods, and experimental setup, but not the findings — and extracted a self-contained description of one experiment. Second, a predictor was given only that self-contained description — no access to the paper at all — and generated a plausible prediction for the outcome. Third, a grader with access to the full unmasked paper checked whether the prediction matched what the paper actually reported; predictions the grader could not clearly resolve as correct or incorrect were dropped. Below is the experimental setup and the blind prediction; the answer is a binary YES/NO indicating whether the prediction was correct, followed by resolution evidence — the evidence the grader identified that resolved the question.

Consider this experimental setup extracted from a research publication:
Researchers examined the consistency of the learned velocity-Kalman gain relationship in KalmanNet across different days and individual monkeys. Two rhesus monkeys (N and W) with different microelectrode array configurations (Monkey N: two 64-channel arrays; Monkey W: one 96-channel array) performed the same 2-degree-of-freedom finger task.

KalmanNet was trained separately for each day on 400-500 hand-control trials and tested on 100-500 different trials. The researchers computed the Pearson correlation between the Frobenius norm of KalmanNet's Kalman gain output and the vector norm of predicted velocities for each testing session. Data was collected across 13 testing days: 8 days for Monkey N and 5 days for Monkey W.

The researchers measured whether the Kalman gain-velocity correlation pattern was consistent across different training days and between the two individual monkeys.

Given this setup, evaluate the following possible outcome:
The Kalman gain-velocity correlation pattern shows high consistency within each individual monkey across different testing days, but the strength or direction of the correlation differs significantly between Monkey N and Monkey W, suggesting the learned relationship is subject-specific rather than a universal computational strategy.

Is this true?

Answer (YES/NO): NO